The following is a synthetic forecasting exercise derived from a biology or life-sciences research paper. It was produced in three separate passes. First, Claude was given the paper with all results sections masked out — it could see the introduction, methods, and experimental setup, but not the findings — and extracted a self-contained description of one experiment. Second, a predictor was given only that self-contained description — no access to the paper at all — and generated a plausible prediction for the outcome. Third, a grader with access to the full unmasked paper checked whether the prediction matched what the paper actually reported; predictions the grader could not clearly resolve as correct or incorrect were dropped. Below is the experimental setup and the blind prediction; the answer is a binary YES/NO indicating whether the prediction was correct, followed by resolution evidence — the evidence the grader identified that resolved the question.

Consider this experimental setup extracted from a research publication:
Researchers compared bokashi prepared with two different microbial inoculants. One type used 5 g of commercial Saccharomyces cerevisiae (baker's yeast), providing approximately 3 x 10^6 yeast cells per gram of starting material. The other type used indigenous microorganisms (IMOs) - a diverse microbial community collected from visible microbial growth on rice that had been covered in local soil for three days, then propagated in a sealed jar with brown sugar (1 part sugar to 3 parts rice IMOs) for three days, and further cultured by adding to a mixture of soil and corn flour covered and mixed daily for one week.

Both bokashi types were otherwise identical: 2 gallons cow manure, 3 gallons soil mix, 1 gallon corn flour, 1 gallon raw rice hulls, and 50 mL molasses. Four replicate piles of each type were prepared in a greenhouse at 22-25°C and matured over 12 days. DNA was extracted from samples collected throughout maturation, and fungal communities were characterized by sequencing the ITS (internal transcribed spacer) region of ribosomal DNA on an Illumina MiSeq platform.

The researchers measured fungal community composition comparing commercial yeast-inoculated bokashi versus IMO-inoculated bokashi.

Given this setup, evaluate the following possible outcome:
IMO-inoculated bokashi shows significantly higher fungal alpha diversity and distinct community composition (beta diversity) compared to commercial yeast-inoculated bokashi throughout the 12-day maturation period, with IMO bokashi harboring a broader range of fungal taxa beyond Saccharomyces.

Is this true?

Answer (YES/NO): NO